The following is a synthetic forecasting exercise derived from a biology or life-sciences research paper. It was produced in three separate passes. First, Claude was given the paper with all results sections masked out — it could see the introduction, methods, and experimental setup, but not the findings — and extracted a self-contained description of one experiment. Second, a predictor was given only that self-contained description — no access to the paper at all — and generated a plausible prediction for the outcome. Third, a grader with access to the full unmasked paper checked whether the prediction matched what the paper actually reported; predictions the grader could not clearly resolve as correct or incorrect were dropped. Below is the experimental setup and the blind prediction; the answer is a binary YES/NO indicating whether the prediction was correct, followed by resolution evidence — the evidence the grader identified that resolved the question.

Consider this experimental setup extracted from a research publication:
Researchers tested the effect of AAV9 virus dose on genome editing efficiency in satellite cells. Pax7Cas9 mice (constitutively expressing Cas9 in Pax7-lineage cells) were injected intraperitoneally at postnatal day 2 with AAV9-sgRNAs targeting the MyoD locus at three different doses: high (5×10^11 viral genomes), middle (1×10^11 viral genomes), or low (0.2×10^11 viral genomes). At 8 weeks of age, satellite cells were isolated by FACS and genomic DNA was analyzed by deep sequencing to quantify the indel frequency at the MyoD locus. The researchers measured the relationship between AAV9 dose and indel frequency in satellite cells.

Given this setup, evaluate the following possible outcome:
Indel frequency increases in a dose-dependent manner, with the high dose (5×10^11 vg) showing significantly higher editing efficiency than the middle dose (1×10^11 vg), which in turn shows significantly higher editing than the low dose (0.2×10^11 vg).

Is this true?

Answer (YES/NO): NO